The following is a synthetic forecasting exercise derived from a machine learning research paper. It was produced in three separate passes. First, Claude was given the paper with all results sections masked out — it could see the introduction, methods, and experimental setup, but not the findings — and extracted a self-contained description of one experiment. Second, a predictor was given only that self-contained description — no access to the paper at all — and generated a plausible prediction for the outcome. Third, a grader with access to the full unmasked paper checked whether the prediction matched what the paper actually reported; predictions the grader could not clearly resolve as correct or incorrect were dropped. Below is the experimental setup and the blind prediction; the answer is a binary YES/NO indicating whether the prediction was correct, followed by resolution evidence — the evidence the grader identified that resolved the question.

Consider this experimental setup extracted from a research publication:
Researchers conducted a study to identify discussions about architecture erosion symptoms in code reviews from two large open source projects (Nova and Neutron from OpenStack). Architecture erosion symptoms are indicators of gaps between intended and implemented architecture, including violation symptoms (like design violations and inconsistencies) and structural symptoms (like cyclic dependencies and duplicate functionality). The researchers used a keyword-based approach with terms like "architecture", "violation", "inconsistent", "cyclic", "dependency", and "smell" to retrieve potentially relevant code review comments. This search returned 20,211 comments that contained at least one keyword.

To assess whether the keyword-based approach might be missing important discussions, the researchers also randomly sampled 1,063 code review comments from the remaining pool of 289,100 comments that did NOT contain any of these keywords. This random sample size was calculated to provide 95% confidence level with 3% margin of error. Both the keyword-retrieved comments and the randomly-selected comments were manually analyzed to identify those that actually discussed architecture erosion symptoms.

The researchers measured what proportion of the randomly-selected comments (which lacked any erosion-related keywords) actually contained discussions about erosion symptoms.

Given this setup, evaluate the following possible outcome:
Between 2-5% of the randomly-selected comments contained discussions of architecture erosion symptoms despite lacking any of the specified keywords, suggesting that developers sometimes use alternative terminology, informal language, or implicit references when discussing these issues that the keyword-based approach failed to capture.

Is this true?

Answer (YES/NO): NO